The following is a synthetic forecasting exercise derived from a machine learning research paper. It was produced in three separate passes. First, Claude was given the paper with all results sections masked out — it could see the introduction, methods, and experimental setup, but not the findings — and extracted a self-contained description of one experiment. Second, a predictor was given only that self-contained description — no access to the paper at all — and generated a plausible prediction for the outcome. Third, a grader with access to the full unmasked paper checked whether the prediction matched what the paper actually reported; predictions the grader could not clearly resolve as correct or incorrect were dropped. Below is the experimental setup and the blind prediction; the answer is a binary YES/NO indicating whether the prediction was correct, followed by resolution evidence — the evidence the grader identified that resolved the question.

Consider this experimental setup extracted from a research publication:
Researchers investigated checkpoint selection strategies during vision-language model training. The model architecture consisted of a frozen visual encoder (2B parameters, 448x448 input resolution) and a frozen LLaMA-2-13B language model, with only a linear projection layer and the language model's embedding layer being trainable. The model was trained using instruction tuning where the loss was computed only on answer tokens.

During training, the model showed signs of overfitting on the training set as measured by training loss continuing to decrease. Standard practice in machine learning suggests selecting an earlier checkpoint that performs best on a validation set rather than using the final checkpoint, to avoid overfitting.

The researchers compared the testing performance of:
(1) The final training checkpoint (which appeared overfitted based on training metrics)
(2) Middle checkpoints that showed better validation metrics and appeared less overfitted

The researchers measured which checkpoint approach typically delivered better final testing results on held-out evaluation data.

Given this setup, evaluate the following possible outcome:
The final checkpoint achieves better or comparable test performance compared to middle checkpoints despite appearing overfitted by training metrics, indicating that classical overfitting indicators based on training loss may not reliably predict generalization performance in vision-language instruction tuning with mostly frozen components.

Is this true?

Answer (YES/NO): YES